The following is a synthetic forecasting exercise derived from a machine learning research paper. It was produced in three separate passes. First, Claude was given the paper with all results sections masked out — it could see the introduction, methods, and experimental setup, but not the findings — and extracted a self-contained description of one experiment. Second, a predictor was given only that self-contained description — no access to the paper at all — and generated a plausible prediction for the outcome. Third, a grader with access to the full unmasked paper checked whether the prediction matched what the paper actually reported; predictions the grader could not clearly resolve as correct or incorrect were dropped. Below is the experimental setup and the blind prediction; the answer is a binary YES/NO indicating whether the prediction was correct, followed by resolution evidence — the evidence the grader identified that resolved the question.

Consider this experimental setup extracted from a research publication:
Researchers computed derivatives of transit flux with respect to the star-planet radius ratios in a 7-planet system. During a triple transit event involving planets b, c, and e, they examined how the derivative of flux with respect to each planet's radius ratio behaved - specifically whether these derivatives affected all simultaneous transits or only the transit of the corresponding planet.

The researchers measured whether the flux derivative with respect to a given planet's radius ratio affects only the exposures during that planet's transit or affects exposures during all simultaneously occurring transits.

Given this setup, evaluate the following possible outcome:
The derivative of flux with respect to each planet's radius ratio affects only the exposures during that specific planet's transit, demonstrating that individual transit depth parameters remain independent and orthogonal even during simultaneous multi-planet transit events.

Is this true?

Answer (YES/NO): YES